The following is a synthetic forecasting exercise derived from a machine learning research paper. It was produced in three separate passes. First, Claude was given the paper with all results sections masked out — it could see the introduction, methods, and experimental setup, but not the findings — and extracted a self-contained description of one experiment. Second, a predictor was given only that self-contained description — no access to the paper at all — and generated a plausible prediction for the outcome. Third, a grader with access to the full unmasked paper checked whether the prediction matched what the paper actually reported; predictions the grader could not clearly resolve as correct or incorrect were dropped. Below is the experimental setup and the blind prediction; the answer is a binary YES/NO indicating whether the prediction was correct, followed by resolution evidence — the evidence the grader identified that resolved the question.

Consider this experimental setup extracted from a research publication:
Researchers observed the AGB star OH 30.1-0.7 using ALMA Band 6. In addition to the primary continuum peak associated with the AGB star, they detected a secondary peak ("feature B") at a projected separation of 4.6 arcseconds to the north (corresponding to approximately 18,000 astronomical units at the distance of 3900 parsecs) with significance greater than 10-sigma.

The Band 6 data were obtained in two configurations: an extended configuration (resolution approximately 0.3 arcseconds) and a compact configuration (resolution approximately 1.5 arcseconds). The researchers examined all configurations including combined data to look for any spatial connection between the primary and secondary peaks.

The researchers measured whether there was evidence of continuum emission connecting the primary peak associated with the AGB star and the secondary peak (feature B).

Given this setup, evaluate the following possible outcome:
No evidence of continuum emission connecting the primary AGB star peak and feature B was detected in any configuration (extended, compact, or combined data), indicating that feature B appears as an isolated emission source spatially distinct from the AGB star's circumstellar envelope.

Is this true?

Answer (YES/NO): NO